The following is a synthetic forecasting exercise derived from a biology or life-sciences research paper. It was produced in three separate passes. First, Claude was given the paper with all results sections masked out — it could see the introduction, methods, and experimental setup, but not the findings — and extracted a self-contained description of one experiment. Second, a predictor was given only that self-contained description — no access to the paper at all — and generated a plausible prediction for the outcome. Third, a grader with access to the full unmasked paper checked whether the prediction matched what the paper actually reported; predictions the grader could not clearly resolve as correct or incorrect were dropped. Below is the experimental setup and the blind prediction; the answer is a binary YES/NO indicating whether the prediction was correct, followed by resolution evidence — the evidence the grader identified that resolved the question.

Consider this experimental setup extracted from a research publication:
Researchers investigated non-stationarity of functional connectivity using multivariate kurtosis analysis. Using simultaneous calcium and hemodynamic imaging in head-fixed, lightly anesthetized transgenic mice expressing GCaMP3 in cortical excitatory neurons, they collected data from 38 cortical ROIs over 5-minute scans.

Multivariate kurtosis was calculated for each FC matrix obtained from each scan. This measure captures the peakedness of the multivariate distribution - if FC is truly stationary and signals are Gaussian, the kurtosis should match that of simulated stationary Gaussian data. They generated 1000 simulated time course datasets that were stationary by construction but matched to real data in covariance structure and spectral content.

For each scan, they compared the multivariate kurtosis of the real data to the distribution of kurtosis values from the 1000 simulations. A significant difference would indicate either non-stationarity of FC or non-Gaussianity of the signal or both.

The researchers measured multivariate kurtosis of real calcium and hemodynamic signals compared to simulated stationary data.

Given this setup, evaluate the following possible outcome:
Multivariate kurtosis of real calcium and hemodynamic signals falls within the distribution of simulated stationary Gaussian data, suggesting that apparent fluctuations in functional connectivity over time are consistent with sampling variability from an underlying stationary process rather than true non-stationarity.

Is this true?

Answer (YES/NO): NO